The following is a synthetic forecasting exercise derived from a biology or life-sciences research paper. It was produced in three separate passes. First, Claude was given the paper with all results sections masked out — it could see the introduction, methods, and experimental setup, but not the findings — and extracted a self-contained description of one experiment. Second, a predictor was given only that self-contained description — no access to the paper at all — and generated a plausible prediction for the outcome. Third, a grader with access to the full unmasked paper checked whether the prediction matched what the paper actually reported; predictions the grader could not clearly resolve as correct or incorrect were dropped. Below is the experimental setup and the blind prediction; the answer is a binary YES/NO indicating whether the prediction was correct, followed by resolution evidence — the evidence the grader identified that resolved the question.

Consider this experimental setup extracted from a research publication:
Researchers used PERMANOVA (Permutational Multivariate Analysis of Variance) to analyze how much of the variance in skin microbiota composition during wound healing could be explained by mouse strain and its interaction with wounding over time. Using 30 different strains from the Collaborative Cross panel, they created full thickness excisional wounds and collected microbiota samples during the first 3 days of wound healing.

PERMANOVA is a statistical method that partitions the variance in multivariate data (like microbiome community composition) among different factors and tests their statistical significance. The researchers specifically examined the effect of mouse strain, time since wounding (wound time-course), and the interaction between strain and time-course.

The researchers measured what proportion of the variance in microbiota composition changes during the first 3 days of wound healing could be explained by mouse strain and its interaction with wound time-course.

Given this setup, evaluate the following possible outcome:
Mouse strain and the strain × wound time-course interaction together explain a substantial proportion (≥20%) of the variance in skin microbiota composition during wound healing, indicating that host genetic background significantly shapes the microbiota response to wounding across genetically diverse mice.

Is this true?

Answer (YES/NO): YES